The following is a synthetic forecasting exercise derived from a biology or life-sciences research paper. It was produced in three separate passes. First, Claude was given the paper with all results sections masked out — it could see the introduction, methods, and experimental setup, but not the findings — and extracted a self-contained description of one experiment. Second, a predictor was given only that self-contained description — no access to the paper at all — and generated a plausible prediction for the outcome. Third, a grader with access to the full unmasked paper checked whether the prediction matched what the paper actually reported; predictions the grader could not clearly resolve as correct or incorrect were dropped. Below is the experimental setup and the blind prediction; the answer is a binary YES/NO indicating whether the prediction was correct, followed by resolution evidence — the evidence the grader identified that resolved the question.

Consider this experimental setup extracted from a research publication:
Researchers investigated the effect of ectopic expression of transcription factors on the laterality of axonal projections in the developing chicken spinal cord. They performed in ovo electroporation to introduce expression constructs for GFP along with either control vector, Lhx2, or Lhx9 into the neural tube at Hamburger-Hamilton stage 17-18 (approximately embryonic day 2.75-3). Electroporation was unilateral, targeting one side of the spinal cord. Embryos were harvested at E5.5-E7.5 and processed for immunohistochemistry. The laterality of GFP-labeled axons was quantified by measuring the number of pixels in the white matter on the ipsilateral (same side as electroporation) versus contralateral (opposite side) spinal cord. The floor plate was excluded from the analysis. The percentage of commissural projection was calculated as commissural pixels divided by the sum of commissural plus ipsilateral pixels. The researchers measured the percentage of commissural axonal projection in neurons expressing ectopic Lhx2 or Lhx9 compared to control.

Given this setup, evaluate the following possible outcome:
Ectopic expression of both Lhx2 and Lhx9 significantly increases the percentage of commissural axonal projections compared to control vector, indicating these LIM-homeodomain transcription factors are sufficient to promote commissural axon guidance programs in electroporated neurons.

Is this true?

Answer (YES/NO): NO